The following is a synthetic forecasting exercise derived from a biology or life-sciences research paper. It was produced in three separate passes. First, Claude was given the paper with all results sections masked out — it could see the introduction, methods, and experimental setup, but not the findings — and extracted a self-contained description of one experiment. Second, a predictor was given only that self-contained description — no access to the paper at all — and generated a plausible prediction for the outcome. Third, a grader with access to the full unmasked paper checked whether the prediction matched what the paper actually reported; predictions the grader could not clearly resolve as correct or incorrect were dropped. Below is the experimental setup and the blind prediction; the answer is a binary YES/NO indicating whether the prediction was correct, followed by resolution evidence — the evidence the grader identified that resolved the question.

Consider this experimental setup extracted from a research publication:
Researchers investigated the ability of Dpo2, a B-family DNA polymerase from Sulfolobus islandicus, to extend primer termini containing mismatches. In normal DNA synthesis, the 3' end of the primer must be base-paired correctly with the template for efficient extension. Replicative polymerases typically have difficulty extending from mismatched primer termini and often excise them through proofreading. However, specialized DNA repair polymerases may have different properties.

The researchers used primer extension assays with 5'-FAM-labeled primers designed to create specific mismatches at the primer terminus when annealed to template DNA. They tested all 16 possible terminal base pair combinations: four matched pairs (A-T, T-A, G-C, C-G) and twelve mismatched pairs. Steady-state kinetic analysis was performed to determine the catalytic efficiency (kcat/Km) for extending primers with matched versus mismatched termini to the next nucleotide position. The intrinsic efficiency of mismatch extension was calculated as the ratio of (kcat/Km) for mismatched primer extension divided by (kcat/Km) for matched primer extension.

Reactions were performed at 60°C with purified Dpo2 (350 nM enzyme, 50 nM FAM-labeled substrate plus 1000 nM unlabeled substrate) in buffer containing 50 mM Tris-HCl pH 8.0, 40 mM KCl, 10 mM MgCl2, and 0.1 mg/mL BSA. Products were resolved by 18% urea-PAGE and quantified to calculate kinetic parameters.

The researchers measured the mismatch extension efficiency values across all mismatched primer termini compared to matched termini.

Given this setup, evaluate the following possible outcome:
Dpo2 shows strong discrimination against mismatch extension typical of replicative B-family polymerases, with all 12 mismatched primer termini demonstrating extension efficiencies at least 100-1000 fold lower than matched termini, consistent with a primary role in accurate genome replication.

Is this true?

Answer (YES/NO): NO